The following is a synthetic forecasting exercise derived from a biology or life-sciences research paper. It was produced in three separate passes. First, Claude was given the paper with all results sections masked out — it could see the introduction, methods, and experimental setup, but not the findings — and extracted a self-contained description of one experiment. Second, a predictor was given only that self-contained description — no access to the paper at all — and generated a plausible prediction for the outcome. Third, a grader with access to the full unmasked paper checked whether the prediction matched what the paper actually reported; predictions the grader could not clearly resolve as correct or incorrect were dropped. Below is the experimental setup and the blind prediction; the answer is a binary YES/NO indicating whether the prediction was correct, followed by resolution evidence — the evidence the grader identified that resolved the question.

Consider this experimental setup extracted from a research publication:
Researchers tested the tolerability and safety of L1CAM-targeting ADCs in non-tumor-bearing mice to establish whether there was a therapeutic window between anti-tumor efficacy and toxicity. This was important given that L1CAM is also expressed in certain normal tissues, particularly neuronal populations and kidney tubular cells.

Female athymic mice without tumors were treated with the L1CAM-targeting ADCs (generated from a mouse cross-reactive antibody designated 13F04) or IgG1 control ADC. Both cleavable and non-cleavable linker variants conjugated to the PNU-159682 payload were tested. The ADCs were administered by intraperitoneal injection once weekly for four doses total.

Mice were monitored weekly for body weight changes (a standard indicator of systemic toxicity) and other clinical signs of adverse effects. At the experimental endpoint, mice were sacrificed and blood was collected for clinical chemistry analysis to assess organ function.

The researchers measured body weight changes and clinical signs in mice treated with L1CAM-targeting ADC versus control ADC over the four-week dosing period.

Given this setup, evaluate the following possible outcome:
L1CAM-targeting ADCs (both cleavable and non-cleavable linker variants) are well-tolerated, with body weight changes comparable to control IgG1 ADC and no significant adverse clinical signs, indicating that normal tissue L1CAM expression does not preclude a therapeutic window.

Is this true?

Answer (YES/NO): NO